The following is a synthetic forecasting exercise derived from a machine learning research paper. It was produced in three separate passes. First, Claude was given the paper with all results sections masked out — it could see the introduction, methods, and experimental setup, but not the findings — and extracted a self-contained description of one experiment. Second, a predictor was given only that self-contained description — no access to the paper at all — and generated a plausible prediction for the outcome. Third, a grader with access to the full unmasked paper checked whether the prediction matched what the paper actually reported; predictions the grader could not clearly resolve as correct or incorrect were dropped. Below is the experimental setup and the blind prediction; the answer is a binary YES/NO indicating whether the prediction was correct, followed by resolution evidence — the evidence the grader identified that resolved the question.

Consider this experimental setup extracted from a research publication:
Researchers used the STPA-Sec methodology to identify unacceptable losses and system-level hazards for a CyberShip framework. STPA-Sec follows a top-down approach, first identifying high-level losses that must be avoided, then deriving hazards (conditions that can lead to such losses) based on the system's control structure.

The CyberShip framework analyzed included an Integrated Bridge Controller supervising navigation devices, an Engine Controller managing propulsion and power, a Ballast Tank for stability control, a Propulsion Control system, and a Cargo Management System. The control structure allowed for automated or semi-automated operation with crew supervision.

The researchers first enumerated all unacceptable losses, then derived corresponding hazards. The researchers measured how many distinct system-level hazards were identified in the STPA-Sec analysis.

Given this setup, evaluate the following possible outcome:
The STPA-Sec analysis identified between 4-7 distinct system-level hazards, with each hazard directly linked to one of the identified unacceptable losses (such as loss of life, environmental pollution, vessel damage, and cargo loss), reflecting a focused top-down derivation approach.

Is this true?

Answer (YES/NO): NO